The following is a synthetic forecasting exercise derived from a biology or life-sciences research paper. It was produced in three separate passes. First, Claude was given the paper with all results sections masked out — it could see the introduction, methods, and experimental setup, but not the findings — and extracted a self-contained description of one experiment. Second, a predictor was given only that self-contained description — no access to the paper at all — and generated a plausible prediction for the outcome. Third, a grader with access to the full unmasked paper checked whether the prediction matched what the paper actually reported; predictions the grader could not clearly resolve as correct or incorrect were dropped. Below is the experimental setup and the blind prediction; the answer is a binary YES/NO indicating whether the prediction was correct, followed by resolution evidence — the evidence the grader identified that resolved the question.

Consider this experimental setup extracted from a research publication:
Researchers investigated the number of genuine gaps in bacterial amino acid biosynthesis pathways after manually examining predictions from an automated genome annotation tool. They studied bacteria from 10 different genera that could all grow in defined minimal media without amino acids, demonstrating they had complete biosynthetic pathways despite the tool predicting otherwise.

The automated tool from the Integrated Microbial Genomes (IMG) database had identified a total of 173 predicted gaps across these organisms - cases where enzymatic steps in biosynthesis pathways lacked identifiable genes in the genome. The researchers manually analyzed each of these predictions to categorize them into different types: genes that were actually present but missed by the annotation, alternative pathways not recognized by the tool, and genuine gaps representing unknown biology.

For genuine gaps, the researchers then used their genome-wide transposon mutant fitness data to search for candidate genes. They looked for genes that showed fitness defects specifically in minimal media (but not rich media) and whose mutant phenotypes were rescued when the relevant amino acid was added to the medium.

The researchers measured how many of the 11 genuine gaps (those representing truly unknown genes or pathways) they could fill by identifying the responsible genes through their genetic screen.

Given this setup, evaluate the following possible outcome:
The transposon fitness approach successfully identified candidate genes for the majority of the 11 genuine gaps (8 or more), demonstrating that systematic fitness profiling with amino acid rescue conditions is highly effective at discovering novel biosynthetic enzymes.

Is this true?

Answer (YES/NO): YES